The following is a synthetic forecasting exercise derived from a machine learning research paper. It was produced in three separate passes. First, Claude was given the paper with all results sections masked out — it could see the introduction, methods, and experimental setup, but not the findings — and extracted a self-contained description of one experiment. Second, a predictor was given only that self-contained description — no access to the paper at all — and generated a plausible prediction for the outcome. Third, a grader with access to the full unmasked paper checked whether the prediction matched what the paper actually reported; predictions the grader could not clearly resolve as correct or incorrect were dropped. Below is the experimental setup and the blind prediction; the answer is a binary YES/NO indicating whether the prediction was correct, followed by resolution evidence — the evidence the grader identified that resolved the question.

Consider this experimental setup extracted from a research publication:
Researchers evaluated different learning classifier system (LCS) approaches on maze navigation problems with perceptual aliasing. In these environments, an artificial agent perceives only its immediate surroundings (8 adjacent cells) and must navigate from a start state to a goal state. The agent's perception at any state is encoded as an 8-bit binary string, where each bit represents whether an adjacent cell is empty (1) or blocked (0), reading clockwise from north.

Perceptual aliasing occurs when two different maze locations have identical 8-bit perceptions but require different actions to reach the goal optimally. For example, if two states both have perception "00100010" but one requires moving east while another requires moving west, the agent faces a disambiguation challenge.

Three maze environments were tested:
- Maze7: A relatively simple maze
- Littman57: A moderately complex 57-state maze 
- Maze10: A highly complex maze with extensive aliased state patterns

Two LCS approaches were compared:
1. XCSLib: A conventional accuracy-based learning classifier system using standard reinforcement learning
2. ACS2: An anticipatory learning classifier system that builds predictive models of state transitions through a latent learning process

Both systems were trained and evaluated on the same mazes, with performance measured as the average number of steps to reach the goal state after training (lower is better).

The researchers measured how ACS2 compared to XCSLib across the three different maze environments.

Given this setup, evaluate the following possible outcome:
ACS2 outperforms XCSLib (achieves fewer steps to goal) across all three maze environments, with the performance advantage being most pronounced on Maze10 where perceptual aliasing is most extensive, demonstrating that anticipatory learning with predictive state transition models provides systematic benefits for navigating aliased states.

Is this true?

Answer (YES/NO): NO